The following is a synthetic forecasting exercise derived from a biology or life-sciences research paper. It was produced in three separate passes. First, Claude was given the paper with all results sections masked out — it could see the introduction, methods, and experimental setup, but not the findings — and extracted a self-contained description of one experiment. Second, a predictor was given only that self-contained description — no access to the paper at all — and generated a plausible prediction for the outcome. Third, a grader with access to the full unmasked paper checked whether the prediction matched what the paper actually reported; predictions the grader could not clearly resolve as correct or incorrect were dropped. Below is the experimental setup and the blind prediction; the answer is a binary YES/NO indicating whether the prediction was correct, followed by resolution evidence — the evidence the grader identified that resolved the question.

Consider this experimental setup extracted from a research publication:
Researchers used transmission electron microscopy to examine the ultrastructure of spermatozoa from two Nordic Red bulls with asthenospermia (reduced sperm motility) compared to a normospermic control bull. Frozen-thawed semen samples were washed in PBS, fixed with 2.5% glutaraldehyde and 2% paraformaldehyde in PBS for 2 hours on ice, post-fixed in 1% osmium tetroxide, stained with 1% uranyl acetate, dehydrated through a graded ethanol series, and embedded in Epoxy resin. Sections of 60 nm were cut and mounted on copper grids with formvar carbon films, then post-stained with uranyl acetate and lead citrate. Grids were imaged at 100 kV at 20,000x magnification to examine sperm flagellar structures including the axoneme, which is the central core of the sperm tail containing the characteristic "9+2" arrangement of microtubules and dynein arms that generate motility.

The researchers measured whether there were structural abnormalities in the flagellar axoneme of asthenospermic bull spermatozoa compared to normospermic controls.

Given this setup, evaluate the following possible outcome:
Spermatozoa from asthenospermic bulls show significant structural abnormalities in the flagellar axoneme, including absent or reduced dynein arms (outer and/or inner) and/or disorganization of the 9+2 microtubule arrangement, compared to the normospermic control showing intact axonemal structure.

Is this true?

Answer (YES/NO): NO